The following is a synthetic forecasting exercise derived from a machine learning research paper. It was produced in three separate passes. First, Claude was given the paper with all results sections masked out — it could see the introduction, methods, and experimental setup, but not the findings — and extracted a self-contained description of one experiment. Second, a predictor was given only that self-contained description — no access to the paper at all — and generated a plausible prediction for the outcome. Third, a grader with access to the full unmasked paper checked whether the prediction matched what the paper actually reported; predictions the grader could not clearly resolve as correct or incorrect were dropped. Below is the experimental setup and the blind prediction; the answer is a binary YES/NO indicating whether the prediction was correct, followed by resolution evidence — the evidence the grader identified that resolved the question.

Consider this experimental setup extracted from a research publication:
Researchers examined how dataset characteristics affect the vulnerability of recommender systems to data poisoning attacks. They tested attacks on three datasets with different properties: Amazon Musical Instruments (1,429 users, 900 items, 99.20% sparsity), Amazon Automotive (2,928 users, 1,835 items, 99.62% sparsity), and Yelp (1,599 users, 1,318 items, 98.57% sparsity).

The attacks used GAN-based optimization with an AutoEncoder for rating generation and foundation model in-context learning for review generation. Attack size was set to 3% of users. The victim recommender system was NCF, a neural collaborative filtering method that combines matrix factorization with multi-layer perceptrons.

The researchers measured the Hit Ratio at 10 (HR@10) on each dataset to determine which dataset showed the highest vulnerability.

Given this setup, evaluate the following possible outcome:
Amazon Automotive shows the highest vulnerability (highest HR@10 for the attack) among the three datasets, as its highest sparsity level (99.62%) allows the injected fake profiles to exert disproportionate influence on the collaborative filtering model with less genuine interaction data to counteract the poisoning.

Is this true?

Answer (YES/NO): NO